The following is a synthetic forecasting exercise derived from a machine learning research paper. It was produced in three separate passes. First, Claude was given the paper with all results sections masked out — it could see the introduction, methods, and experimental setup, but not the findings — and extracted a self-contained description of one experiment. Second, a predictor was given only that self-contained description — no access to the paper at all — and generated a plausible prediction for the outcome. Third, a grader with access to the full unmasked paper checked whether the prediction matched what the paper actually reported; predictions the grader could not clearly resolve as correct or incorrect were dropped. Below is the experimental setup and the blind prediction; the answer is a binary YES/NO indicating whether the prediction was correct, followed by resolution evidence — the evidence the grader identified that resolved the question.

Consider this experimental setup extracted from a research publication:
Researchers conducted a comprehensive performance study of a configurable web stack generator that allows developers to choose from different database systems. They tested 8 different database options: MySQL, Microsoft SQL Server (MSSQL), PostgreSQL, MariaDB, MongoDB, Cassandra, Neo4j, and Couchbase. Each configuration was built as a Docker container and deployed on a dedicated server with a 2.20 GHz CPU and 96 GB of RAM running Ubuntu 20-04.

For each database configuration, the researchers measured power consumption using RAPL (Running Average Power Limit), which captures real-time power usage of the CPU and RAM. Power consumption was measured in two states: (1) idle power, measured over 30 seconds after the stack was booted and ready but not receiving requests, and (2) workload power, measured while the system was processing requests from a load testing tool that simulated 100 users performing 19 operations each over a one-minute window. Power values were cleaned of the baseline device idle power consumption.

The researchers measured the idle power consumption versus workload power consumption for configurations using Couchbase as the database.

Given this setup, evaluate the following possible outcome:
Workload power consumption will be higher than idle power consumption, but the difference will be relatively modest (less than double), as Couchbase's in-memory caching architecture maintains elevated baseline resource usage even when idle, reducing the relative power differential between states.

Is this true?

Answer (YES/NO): NO